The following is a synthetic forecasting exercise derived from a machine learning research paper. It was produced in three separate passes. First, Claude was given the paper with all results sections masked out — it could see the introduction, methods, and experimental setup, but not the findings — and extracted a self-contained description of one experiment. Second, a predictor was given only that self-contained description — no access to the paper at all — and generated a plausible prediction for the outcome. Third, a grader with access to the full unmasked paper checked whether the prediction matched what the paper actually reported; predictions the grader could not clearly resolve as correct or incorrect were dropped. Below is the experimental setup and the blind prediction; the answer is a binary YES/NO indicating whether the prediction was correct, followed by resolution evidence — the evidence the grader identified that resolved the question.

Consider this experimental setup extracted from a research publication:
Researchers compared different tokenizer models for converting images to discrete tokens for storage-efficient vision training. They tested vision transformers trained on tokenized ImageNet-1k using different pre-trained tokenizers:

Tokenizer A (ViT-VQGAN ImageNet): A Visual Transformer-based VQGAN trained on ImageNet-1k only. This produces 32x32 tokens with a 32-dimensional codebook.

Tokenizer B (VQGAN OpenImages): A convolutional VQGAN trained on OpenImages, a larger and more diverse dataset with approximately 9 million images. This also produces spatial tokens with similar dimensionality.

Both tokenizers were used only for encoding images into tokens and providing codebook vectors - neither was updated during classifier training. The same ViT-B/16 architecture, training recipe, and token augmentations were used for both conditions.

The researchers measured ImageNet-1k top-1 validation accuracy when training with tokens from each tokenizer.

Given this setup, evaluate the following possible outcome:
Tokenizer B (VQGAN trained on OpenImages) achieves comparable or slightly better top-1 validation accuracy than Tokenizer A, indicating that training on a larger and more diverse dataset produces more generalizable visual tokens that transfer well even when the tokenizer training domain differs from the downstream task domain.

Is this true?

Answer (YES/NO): NO